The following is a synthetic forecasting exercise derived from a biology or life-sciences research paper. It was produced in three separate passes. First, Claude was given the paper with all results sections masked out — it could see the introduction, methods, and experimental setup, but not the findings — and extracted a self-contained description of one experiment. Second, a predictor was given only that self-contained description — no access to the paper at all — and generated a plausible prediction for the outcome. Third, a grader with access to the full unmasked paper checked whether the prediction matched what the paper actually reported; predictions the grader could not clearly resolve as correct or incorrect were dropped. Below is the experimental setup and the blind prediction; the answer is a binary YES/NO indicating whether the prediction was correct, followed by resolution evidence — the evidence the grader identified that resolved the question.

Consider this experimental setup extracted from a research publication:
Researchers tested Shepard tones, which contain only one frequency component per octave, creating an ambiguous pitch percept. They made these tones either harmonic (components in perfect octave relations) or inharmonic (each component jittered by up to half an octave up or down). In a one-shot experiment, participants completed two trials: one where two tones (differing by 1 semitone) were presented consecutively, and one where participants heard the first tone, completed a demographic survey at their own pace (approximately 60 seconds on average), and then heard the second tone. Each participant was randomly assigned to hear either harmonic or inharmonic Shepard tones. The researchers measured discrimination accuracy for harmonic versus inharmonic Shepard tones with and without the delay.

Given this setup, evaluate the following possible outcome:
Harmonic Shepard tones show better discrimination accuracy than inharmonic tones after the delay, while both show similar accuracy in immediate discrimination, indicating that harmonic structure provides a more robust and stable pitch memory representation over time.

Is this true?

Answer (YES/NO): YES